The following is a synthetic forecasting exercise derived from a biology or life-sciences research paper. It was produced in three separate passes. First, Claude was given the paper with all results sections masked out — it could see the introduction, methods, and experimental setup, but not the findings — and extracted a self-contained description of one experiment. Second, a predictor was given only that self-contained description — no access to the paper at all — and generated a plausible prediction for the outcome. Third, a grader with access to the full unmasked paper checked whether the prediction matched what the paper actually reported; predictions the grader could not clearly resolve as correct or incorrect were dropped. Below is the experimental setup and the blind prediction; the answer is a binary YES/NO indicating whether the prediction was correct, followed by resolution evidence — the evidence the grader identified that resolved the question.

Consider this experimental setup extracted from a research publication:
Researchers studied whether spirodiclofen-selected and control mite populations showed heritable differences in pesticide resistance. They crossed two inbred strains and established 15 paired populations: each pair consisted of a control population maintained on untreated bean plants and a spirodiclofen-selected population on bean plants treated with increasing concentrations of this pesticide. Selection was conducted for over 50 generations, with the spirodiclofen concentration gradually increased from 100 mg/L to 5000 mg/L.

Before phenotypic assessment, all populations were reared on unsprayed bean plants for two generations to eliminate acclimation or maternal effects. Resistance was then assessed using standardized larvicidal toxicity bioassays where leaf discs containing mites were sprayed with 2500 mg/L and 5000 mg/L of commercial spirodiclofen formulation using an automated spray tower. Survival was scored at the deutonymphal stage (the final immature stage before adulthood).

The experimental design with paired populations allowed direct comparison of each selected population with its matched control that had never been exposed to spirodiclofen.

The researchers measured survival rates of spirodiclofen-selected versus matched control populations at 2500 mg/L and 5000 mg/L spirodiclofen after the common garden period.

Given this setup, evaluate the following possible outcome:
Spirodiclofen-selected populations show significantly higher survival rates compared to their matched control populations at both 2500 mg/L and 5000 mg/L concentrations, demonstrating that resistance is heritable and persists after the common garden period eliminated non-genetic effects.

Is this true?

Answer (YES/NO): YES